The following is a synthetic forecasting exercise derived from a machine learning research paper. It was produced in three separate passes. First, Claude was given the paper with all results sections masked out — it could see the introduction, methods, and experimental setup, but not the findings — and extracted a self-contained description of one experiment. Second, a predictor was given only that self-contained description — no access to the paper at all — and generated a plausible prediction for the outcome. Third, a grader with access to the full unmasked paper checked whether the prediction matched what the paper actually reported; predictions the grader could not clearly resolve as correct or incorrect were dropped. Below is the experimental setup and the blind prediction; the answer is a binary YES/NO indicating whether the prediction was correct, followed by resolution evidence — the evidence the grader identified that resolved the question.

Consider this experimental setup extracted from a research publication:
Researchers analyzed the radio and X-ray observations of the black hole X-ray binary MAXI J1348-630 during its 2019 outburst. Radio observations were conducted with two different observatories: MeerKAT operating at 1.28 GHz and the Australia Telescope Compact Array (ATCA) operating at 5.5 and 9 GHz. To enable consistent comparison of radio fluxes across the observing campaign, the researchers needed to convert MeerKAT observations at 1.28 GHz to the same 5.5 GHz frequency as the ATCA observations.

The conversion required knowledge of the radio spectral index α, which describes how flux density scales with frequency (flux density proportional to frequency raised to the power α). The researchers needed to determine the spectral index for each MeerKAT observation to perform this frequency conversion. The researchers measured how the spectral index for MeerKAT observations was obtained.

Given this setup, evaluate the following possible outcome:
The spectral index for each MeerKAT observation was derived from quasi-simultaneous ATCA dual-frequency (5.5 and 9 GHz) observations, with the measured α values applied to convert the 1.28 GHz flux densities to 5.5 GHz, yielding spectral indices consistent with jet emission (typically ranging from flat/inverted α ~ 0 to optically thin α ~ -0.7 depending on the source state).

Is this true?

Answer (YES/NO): NO